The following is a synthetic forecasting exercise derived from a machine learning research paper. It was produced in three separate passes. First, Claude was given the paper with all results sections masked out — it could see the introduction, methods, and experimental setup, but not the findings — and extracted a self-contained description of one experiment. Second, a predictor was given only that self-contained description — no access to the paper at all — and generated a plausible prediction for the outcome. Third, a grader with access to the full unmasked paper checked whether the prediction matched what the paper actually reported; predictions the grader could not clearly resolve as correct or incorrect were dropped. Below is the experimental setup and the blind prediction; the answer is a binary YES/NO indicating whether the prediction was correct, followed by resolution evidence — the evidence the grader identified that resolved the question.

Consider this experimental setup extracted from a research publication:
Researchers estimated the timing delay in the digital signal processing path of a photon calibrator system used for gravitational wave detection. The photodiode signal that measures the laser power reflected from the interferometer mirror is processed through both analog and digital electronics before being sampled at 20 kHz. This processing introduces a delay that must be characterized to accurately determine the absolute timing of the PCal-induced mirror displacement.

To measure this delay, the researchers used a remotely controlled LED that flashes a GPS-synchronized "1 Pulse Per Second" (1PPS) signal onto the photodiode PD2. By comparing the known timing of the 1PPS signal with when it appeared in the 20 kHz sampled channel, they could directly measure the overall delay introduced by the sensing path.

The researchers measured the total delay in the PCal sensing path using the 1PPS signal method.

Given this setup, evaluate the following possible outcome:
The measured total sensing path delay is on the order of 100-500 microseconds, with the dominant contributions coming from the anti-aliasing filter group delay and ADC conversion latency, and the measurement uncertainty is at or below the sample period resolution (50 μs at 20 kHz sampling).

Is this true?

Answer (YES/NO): NO